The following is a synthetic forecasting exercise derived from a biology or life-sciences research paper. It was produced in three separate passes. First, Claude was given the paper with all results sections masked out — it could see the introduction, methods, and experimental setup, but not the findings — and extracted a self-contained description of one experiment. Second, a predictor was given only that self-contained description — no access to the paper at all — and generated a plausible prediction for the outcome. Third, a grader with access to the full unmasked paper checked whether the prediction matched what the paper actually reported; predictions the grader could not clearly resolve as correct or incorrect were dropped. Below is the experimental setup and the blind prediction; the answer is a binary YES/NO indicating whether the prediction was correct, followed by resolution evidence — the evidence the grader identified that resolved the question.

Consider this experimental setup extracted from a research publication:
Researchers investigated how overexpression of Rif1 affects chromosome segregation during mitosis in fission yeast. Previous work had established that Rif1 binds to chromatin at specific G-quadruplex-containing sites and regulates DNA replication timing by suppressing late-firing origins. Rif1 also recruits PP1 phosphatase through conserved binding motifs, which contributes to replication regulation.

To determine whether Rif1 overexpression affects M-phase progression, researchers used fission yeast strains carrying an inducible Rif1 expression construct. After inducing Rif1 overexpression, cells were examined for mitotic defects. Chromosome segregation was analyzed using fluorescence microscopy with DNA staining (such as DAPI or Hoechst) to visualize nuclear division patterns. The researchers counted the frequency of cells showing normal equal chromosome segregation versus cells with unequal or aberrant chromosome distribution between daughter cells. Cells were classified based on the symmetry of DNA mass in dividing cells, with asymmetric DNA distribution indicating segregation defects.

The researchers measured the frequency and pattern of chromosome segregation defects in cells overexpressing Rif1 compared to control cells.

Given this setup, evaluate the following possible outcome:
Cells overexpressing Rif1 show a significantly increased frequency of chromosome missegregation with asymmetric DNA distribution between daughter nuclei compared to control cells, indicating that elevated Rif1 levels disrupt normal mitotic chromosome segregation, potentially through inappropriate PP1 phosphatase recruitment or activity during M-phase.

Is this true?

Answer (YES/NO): NO